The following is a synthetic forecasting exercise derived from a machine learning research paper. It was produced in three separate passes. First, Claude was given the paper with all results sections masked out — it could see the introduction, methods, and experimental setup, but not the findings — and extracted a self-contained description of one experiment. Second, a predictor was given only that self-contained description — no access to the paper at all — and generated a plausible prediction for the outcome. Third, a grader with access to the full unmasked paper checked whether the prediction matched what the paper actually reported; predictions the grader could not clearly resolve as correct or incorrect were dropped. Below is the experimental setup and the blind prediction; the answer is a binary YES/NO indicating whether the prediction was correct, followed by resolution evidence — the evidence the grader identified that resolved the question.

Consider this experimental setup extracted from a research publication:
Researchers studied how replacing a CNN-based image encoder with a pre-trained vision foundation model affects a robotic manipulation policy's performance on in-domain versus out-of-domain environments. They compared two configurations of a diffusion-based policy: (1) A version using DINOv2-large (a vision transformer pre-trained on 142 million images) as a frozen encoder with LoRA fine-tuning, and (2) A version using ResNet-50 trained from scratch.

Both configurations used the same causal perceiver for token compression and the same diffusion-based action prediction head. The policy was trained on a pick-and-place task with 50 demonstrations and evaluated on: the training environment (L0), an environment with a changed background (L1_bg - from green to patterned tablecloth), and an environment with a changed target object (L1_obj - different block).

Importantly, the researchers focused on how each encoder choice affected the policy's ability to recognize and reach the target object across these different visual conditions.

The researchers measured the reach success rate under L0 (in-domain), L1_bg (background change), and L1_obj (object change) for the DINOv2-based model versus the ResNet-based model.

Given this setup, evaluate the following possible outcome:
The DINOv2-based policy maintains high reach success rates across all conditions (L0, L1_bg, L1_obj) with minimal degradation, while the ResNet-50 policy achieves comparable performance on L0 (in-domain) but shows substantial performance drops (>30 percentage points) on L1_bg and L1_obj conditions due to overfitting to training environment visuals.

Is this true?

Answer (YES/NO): YES